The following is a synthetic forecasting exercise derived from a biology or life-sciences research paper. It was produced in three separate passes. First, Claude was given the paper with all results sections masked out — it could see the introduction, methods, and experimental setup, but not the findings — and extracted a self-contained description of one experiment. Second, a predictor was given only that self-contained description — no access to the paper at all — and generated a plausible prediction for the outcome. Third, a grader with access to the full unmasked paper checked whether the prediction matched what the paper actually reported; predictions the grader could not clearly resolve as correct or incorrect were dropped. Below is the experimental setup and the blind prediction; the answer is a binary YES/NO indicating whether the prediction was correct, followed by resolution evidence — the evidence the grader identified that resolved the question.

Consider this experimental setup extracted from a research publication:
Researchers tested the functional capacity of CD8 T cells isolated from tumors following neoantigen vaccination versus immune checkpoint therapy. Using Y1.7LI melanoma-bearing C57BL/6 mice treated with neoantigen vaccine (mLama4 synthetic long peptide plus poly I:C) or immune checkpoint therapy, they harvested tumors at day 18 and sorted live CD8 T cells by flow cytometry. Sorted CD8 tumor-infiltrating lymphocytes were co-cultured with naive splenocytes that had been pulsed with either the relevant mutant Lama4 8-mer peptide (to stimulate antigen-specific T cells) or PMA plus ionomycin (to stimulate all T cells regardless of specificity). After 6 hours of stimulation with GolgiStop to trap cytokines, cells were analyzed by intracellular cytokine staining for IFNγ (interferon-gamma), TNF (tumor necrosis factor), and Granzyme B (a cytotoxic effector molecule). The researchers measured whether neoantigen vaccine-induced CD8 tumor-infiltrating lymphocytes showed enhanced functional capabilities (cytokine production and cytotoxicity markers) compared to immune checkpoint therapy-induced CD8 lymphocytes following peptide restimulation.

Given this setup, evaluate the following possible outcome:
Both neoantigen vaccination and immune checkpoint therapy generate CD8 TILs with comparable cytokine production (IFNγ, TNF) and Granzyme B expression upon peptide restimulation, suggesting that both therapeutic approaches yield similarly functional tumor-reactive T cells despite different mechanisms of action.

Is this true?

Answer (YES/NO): NO